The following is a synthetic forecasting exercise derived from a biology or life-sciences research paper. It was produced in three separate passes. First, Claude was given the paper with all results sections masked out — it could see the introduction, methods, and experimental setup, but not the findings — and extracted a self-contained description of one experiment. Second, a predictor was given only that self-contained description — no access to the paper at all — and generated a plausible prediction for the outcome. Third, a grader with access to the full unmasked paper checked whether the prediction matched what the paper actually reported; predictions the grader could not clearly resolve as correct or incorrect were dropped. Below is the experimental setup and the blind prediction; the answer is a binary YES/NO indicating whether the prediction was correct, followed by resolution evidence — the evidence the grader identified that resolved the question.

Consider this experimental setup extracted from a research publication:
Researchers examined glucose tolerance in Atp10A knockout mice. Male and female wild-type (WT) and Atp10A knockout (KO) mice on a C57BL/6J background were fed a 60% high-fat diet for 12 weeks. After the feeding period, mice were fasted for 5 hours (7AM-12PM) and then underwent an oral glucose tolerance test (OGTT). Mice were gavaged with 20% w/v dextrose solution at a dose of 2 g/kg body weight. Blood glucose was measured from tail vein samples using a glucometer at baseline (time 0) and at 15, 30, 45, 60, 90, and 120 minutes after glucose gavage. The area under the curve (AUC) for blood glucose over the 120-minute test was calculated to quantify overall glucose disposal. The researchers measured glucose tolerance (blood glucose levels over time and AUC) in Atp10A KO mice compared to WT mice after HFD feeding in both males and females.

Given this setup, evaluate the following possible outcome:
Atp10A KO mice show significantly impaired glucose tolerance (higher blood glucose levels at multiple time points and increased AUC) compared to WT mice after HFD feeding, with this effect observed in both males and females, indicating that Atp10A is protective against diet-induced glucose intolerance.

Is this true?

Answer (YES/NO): NO